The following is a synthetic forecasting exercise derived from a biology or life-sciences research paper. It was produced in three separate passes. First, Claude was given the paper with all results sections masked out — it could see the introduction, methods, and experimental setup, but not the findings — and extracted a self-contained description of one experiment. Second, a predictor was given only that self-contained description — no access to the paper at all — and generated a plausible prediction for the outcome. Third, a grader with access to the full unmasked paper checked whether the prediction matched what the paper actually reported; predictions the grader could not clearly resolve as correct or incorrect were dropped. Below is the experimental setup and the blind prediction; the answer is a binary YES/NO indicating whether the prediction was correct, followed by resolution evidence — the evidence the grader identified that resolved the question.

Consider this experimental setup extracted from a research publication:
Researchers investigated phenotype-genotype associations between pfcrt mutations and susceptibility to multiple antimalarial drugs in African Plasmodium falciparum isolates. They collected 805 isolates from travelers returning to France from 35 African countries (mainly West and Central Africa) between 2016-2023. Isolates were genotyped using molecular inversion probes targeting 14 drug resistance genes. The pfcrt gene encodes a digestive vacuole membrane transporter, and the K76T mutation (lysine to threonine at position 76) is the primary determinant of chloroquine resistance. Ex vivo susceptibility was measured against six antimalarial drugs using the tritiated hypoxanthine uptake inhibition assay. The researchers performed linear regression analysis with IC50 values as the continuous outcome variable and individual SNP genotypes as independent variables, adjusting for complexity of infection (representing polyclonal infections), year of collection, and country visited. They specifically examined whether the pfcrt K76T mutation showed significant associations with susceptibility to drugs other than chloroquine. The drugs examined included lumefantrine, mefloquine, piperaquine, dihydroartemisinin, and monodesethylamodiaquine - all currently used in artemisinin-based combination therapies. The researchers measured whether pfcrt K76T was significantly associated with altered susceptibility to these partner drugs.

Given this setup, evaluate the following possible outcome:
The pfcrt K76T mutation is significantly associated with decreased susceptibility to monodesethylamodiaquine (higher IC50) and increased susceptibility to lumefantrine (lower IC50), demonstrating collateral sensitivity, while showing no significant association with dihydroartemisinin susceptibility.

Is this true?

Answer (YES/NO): NO